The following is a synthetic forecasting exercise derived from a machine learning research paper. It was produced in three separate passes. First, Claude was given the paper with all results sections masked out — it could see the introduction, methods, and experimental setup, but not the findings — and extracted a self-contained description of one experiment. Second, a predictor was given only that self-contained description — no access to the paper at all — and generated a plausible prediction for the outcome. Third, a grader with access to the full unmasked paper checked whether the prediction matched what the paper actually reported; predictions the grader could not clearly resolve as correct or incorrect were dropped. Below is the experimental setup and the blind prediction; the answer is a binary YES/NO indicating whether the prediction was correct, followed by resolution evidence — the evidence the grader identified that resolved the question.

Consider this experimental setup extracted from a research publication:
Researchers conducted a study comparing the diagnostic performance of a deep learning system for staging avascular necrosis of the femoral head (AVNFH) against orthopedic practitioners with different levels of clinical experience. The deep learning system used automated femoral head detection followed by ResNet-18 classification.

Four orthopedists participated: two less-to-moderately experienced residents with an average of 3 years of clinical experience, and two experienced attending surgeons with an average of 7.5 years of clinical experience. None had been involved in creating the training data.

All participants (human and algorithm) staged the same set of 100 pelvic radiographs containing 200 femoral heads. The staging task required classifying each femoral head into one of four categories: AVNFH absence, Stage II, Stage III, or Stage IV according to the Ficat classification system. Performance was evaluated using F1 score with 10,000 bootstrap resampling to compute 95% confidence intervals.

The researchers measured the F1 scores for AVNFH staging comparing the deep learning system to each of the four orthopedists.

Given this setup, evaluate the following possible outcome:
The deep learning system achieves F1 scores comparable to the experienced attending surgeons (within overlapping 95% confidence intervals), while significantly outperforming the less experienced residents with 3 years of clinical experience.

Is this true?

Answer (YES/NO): NO